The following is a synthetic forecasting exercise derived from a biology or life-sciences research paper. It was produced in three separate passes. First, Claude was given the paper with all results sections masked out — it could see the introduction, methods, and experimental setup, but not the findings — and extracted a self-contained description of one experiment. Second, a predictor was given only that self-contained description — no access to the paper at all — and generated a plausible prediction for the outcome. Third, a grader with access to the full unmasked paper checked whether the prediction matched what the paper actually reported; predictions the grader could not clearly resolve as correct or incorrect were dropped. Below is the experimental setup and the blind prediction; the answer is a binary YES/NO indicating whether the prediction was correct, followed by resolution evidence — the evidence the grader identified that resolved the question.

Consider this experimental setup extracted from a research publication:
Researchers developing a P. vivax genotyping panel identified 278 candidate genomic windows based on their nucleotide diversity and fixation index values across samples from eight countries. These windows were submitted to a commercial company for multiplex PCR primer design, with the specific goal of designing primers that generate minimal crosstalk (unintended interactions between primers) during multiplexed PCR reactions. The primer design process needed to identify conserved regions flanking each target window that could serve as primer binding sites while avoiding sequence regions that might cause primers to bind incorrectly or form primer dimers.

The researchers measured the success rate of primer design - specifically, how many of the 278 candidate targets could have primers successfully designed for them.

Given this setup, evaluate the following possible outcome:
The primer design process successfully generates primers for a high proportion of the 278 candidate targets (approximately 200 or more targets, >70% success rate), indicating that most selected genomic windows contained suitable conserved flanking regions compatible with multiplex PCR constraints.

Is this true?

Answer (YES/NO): NO